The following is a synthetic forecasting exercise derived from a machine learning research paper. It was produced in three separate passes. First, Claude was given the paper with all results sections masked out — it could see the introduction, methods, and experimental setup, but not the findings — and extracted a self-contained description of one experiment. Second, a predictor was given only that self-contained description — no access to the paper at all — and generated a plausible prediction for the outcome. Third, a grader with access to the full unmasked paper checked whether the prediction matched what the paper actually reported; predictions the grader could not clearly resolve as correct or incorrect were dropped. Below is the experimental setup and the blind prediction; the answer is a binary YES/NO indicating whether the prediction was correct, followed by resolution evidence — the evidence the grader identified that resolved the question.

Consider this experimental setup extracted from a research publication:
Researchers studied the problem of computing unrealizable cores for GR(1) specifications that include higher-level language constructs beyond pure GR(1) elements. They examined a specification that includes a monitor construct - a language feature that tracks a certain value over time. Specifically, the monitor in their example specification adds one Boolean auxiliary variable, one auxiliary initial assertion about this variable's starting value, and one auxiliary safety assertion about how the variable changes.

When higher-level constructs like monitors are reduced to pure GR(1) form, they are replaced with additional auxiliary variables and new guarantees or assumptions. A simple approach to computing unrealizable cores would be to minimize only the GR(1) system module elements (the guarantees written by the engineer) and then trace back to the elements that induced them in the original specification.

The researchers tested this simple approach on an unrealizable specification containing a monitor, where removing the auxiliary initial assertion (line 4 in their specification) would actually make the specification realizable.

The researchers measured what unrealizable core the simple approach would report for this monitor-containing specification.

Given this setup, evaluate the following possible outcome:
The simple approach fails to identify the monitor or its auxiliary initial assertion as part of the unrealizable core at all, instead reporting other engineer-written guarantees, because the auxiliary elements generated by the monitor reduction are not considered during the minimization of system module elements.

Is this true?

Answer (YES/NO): YES